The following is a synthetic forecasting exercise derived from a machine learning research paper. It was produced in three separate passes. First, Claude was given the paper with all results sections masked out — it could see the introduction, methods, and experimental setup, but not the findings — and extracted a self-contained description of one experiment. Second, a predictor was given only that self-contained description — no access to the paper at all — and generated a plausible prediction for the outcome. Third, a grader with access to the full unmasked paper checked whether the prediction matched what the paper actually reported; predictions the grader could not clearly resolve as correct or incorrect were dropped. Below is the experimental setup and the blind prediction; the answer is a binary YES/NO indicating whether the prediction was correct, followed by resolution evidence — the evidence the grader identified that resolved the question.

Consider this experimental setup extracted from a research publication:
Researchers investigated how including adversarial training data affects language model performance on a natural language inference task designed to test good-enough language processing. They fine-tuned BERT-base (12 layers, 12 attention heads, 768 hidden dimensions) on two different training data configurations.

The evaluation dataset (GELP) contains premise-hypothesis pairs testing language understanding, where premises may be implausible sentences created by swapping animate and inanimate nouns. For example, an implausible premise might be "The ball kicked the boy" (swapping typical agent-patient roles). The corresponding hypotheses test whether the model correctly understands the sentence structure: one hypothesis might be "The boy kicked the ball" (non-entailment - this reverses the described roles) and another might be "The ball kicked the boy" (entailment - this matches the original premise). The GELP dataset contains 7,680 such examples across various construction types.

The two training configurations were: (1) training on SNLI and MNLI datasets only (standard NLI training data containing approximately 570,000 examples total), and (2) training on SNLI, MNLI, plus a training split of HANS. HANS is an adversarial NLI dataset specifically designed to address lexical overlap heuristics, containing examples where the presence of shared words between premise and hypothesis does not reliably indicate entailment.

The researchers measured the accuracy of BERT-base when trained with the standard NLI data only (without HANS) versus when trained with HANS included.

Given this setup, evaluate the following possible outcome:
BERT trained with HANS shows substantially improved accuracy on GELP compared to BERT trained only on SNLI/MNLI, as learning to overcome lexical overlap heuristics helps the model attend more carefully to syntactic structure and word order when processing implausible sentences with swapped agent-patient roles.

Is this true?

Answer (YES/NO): YES